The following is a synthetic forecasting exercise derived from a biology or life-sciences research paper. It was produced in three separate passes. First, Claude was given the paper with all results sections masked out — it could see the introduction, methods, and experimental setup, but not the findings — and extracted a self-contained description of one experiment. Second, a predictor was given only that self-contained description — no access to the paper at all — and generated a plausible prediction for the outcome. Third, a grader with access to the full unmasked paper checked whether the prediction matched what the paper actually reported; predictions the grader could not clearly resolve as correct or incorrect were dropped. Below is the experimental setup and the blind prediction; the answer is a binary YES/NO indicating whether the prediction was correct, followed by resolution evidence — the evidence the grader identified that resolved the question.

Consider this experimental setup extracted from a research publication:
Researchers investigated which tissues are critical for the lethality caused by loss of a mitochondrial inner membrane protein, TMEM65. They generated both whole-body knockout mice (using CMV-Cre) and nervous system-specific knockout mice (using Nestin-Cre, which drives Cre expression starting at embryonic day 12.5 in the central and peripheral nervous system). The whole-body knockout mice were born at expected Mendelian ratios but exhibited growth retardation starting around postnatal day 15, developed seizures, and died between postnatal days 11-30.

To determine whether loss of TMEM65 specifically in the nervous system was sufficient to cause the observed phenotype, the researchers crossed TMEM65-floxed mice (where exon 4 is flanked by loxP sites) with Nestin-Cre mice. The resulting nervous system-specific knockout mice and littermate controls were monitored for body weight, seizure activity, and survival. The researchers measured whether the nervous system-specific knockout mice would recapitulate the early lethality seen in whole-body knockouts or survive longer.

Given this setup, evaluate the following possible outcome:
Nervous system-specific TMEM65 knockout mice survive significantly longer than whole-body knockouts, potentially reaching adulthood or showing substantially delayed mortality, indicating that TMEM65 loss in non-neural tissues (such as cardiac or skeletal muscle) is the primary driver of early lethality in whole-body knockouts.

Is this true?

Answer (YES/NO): NO